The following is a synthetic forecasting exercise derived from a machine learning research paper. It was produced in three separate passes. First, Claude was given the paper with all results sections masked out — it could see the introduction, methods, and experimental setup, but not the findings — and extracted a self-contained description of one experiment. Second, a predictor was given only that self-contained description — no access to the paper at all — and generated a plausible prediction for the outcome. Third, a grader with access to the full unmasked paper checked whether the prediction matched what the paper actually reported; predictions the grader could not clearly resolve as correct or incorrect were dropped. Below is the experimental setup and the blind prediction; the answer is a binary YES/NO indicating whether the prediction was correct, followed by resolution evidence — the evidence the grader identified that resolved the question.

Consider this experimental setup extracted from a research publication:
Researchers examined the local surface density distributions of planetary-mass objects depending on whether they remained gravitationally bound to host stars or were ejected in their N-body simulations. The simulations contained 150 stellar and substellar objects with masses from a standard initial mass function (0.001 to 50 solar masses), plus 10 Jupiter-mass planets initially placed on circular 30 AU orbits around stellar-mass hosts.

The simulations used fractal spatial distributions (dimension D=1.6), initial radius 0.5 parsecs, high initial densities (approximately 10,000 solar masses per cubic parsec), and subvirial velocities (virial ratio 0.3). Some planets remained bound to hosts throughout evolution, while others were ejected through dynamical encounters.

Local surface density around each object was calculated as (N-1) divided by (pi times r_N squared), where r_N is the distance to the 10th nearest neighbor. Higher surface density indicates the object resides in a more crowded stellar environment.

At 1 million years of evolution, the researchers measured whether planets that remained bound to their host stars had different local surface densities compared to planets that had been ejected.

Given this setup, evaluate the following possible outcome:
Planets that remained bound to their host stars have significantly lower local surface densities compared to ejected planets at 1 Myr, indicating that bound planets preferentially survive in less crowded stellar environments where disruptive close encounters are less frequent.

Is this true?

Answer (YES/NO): NO